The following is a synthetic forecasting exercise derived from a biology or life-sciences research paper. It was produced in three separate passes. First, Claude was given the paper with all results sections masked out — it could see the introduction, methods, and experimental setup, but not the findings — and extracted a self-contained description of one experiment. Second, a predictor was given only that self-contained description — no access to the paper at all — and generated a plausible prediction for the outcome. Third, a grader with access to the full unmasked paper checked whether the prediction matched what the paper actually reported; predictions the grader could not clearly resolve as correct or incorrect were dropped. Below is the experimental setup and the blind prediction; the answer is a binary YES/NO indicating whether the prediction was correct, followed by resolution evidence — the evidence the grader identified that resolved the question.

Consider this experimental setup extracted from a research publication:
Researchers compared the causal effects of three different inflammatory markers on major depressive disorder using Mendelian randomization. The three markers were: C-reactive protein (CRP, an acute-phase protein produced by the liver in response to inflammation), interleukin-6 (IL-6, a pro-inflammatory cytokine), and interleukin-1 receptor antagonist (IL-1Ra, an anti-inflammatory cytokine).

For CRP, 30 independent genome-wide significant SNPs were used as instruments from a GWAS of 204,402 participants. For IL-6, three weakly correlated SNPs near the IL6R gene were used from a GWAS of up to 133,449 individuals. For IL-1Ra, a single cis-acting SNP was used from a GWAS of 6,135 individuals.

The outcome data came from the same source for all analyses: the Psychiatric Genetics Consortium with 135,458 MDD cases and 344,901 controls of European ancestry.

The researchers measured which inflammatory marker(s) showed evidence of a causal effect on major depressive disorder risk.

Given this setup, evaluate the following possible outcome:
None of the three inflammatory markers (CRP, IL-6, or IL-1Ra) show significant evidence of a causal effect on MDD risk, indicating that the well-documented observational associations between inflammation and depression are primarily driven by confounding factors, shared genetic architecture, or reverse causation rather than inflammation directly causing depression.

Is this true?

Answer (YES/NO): NO